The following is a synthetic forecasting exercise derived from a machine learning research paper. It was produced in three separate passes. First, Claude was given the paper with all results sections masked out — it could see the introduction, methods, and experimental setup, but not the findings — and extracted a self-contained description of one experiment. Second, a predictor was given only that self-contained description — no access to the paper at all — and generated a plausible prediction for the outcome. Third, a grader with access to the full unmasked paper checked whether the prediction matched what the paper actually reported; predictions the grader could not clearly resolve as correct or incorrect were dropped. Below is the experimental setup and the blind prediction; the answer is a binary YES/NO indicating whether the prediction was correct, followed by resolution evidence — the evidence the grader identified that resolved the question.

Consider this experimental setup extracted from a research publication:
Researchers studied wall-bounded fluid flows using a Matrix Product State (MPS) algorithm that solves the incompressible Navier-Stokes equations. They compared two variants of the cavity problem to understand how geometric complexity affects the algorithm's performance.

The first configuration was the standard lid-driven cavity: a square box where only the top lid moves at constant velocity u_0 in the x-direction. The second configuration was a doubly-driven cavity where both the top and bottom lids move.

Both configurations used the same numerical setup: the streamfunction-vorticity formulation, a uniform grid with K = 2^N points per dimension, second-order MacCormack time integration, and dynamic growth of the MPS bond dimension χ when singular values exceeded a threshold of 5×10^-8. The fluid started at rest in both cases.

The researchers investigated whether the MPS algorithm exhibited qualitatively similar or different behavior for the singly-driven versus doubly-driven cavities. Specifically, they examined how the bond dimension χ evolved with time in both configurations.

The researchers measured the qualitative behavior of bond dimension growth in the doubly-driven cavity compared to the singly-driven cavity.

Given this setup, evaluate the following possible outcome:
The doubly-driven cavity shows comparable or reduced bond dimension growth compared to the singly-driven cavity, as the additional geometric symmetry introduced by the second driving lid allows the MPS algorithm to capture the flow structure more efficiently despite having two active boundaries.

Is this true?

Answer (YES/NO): NO